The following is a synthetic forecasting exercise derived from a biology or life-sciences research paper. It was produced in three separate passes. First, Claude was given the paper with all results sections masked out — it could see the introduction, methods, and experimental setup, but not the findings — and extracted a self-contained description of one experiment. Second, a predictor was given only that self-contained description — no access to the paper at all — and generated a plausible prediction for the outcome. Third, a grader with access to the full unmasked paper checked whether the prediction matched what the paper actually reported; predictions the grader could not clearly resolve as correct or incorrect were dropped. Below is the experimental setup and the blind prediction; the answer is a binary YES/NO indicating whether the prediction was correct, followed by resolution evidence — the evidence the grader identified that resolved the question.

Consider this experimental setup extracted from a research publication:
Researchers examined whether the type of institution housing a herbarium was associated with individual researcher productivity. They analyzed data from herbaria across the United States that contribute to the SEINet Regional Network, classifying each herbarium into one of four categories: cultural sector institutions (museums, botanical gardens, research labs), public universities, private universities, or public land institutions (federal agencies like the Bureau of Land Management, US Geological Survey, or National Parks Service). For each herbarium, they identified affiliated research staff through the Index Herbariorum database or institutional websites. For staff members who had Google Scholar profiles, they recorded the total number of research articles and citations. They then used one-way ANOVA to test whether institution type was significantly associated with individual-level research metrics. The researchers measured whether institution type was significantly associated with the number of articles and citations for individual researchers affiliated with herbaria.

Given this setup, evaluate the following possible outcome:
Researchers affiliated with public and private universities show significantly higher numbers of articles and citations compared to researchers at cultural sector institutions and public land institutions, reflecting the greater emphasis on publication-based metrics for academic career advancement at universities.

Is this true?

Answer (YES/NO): NO